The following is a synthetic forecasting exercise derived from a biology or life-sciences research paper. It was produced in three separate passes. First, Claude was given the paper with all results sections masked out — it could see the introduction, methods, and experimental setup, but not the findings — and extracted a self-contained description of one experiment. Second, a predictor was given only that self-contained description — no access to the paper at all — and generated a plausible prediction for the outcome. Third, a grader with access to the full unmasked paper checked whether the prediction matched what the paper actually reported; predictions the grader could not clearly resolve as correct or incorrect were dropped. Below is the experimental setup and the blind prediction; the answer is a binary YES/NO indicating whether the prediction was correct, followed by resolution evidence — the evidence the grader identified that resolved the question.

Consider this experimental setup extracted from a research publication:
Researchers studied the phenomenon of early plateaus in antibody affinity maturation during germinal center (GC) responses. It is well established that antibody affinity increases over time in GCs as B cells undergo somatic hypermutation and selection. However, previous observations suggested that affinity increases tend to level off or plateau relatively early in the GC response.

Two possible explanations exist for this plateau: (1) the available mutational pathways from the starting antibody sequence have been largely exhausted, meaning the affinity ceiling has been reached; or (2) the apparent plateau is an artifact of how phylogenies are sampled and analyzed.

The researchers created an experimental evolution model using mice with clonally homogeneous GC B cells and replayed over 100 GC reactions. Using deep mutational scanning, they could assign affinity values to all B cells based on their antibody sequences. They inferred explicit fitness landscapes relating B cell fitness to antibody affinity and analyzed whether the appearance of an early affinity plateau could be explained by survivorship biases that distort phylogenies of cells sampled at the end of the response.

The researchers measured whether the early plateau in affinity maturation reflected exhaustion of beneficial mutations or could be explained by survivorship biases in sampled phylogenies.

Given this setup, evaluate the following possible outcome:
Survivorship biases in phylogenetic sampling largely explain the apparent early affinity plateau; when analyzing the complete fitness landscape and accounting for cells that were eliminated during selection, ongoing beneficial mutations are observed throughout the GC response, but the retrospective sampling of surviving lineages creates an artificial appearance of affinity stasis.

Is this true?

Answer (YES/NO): YES